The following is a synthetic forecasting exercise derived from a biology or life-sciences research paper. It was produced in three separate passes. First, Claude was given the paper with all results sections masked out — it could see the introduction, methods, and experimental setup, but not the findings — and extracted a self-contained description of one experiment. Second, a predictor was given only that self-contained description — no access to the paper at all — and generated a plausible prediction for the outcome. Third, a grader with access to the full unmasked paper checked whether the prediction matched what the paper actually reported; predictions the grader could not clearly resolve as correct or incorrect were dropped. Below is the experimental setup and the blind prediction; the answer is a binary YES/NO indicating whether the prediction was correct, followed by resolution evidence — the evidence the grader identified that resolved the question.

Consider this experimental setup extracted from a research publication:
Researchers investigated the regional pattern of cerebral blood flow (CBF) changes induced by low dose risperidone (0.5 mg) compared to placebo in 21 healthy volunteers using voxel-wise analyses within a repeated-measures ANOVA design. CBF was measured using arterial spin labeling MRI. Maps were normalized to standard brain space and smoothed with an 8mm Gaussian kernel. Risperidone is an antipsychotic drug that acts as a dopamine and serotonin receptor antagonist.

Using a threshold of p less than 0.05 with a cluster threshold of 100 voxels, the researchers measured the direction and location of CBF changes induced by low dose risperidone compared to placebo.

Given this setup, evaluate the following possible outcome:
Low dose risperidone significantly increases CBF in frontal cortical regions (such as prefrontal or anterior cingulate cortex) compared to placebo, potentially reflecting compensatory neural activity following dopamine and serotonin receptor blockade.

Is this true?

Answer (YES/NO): NO